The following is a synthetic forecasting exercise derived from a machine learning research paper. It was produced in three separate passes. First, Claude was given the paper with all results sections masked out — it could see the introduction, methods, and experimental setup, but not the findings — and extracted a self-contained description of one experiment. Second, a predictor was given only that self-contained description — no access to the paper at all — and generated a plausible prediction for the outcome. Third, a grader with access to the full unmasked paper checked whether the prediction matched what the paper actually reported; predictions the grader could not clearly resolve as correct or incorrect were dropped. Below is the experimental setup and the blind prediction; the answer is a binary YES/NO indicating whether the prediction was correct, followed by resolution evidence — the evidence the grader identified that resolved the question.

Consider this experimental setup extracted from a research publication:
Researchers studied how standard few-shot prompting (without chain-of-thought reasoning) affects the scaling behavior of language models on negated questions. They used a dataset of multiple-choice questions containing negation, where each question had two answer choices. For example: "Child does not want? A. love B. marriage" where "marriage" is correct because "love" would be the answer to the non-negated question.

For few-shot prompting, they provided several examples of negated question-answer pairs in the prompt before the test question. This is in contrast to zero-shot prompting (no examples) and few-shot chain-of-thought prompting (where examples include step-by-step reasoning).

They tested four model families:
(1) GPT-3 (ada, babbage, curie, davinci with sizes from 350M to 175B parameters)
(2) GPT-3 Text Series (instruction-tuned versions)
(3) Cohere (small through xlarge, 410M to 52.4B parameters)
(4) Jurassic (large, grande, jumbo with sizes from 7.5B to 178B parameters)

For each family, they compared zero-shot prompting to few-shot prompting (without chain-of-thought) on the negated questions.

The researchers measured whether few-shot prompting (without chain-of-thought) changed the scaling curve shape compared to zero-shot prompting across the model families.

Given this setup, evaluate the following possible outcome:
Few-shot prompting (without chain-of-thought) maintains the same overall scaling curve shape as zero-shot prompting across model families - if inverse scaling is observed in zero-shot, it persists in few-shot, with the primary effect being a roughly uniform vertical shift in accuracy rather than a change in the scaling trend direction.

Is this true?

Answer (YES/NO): NO